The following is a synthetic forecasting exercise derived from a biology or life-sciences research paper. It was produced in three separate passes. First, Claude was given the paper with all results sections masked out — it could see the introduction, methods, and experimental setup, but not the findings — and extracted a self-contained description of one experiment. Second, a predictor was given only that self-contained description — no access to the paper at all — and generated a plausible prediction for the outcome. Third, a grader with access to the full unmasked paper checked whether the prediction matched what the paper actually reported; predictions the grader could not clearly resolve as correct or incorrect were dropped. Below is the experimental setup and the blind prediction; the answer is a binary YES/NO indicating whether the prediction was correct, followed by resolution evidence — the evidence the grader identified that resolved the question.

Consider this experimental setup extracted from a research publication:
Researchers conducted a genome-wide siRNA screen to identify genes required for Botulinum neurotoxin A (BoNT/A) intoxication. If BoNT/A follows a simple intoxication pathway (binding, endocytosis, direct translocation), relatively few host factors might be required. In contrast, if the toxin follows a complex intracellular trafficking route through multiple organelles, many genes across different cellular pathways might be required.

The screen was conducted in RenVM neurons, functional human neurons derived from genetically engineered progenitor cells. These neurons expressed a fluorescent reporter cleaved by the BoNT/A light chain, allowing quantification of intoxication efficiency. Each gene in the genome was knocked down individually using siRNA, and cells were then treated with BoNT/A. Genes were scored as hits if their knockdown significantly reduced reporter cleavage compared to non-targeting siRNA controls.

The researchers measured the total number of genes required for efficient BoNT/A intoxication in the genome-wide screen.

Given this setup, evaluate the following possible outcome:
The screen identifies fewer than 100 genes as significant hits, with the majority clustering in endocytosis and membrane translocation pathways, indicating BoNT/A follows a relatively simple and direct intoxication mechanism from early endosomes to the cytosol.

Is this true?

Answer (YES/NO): NO